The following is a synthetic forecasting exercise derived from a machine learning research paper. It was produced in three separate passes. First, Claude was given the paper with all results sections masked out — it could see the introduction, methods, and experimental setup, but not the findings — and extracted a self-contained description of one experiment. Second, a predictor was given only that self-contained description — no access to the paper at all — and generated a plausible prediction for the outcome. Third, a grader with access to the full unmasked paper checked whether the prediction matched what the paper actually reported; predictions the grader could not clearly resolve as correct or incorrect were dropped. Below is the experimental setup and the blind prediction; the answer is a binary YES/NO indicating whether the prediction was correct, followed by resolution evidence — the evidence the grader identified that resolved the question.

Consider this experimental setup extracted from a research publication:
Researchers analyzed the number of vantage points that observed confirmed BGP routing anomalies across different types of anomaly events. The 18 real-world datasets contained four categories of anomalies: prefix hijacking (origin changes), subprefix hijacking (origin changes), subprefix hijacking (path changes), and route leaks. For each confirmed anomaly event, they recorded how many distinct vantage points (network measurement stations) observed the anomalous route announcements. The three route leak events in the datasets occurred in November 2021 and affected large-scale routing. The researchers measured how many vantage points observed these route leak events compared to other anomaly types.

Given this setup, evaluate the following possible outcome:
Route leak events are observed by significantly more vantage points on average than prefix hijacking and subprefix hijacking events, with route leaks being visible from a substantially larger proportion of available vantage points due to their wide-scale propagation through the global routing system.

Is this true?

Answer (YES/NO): YES